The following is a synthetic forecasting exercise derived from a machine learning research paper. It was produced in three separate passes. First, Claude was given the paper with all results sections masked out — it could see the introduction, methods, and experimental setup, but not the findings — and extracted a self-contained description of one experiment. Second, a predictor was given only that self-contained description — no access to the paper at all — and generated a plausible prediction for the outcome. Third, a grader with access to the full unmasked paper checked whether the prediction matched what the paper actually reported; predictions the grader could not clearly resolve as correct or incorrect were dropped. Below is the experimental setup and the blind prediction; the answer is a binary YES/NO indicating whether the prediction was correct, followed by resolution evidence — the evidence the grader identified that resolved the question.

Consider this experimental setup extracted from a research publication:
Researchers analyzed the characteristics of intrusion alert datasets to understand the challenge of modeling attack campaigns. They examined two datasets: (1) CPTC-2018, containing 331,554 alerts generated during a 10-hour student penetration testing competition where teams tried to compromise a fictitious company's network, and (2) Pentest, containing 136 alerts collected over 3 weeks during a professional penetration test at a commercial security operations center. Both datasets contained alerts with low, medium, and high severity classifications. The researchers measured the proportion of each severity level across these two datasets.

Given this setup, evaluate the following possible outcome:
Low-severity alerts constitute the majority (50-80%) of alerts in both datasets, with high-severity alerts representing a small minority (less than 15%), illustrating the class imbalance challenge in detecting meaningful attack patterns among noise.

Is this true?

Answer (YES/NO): NO